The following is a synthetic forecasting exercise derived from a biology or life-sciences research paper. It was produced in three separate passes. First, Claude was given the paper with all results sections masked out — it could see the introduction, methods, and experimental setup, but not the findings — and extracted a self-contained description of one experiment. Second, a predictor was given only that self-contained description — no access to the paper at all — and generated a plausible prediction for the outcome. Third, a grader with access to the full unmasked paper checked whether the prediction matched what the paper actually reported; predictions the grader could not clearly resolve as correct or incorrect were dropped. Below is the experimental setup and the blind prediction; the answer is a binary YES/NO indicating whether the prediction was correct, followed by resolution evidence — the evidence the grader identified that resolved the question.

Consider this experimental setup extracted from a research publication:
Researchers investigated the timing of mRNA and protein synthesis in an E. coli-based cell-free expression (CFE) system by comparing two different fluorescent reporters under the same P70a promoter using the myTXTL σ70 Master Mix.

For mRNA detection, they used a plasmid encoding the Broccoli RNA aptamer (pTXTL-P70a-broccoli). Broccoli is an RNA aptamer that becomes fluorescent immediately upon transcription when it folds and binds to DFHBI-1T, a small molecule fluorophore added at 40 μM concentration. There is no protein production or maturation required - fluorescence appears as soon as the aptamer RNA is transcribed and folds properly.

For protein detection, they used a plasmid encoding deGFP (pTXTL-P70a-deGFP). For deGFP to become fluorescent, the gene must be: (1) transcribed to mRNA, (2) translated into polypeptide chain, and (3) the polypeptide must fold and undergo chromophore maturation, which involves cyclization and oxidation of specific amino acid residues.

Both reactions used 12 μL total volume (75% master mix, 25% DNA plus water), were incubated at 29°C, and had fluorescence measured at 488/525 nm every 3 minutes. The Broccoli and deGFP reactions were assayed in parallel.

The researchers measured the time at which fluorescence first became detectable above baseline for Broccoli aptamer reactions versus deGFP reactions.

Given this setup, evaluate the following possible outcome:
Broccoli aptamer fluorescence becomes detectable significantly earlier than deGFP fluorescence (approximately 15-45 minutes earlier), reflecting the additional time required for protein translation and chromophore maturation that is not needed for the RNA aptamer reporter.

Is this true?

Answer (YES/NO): NO